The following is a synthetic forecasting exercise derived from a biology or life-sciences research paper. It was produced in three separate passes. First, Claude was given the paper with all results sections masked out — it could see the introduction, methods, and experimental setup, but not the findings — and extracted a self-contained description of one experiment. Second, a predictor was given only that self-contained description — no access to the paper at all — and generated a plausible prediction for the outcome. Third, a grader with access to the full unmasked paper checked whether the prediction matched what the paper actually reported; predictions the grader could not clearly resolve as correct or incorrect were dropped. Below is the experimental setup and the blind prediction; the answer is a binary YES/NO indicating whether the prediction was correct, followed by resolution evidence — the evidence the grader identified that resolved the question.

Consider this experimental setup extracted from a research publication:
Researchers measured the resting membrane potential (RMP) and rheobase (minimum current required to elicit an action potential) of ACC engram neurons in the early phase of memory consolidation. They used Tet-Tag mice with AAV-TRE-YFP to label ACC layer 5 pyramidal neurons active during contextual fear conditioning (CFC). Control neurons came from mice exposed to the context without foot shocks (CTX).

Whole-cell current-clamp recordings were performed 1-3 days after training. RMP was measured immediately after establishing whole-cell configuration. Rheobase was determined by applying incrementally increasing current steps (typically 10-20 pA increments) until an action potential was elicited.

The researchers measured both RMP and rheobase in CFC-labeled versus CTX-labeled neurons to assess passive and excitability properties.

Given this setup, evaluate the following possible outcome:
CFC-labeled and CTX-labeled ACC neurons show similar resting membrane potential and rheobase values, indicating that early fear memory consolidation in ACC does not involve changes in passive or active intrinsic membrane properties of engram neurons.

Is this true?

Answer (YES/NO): NO